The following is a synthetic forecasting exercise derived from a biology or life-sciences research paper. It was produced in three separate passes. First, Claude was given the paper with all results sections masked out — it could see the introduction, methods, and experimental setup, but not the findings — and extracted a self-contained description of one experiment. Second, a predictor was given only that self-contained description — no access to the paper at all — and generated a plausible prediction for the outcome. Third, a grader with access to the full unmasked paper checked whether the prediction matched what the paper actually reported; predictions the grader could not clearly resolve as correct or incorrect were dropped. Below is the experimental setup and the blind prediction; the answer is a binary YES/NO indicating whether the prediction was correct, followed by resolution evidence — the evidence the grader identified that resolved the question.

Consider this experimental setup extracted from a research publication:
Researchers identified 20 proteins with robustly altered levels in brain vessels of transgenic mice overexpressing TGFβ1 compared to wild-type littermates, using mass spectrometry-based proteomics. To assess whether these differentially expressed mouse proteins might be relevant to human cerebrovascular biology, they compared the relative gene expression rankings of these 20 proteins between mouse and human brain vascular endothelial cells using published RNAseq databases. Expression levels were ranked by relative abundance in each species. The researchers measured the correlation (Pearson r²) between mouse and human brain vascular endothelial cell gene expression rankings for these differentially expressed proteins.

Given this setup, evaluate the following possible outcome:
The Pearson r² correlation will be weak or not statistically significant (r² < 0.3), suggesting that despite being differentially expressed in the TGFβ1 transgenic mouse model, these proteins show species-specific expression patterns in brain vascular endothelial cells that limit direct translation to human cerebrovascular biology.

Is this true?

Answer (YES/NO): NO